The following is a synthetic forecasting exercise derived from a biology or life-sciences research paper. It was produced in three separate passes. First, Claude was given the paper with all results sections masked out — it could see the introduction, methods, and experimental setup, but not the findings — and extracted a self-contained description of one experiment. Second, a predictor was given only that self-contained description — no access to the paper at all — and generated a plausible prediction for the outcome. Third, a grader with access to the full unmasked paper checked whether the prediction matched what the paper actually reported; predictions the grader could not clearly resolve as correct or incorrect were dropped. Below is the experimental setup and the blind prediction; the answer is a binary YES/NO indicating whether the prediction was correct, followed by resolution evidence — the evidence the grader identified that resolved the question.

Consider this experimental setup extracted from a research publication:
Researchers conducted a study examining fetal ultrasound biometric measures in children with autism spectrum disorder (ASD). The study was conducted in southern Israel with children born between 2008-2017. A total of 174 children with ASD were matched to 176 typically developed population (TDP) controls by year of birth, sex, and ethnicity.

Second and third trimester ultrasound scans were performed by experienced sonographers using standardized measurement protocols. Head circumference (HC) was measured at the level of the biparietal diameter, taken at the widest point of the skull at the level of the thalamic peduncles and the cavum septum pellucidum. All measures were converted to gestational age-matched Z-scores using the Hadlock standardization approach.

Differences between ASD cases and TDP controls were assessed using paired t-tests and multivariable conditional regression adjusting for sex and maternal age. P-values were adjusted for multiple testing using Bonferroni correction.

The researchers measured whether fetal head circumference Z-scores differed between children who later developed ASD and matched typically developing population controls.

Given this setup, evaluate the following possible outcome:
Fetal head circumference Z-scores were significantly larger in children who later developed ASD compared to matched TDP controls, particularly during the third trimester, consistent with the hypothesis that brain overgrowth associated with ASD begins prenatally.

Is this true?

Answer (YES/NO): NO